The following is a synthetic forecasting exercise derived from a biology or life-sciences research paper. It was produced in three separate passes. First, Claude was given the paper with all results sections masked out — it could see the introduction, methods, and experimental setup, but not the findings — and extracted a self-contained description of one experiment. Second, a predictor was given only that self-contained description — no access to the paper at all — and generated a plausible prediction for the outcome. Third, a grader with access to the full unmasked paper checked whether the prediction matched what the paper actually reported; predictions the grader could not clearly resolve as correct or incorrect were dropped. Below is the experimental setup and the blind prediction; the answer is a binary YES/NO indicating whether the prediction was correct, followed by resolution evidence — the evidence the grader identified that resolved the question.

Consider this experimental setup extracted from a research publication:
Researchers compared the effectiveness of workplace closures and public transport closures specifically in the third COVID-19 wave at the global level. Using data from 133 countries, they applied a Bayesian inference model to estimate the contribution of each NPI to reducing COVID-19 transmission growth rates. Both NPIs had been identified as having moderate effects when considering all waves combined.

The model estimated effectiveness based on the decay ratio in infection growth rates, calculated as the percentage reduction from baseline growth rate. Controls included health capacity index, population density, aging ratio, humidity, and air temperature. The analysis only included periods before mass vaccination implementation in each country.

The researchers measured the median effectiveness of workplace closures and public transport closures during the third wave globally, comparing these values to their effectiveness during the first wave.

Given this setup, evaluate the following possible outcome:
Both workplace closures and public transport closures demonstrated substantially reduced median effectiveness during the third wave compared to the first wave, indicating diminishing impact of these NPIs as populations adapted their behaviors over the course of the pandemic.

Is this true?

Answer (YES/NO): YES